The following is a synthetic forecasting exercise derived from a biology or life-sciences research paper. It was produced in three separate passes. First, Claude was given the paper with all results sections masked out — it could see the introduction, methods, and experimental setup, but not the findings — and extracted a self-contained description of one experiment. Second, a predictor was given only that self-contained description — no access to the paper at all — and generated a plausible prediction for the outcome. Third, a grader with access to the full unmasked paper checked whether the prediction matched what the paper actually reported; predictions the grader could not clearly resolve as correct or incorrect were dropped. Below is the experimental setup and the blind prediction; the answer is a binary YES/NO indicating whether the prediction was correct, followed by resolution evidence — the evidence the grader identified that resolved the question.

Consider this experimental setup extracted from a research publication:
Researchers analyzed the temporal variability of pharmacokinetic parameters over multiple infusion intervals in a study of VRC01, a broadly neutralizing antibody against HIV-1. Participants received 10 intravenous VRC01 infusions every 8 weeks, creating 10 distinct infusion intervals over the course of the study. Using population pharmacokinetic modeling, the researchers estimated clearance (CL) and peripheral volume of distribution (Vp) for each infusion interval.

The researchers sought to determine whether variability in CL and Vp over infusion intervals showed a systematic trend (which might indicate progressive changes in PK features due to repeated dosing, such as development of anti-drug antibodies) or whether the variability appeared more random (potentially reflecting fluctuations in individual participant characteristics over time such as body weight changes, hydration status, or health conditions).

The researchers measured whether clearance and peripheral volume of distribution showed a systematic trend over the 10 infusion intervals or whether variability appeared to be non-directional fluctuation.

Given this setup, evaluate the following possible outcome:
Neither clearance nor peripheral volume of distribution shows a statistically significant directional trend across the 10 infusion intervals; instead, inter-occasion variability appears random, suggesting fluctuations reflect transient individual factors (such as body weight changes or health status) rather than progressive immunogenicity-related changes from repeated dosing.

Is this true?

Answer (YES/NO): YES